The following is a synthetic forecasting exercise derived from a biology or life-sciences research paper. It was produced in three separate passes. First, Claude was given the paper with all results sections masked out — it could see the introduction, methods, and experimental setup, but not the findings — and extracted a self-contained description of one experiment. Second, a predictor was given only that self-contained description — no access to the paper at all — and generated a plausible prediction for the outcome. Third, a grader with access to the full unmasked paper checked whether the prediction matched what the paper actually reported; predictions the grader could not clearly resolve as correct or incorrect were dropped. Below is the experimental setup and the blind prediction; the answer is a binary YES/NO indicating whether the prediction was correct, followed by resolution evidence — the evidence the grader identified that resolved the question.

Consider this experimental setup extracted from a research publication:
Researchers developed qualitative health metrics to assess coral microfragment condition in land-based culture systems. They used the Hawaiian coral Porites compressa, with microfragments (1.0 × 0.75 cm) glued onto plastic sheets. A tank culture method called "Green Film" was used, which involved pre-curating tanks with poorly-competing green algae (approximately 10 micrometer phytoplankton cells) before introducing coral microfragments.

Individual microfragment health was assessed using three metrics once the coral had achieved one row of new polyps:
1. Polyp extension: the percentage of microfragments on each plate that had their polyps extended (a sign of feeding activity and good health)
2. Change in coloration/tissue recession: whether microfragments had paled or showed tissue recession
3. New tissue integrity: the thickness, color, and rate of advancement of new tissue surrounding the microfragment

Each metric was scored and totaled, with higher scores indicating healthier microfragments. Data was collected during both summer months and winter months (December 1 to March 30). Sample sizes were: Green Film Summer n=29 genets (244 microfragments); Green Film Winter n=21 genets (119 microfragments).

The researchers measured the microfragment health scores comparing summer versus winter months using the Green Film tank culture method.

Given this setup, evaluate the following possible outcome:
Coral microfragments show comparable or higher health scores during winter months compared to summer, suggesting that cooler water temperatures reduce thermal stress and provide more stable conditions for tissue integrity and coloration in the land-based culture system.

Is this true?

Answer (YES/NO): YES